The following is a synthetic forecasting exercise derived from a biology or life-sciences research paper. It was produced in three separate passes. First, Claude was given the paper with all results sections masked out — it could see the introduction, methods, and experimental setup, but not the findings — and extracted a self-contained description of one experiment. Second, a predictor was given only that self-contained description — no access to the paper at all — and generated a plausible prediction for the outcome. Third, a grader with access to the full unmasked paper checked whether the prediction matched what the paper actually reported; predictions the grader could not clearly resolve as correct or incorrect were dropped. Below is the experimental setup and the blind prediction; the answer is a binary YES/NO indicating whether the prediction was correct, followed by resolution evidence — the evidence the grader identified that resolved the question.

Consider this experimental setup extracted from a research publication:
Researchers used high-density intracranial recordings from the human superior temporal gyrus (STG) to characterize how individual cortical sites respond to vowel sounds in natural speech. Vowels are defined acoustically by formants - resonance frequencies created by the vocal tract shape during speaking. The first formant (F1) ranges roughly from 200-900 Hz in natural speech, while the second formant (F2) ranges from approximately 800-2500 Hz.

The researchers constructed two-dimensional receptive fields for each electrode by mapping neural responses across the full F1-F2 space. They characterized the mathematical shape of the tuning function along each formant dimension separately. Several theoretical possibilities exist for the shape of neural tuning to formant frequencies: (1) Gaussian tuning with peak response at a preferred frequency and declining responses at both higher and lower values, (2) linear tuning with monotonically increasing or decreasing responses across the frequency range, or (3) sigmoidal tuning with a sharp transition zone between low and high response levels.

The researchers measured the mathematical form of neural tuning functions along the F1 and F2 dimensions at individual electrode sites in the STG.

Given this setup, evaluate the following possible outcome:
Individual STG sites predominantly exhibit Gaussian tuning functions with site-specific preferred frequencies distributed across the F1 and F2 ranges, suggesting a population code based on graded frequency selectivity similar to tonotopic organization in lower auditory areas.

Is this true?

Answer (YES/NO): NO